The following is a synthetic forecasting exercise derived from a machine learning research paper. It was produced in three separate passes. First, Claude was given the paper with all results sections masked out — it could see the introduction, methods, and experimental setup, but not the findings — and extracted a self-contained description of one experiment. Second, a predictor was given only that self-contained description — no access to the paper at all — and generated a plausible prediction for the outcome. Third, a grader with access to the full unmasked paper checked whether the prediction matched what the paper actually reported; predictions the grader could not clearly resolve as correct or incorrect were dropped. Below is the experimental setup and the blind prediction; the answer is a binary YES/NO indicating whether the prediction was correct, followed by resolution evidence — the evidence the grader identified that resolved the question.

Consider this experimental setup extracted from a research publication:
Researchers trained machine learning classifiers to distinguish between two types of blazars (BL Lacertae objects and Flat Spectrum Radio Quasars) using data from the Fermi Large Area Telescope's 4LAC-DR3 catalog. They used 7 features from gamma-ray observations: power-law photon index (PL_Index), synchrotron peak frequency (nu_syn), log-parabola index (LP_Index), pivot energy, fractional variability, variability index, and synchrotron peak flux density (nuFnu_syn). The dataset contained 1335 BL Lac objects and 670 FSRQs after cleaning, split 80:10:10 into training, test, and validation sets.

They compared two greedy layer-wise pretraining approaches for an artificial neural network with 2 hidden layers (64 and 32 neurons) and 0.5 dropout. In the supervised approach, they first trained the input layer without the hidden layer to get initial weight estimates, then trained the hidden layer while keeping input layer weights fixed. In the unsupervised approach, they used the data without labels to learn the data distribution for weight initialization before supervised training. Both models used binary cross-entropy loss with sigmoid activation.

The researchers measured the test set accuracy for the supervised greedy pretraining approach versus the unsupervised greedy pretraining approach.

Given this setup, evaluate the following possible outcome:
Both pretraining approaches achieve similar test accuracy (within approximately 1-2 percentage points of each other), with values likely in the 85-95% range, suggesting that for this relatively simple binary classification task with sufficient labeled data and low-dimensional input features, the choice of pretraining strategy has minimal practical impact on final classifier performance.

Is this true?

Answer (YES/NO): NO